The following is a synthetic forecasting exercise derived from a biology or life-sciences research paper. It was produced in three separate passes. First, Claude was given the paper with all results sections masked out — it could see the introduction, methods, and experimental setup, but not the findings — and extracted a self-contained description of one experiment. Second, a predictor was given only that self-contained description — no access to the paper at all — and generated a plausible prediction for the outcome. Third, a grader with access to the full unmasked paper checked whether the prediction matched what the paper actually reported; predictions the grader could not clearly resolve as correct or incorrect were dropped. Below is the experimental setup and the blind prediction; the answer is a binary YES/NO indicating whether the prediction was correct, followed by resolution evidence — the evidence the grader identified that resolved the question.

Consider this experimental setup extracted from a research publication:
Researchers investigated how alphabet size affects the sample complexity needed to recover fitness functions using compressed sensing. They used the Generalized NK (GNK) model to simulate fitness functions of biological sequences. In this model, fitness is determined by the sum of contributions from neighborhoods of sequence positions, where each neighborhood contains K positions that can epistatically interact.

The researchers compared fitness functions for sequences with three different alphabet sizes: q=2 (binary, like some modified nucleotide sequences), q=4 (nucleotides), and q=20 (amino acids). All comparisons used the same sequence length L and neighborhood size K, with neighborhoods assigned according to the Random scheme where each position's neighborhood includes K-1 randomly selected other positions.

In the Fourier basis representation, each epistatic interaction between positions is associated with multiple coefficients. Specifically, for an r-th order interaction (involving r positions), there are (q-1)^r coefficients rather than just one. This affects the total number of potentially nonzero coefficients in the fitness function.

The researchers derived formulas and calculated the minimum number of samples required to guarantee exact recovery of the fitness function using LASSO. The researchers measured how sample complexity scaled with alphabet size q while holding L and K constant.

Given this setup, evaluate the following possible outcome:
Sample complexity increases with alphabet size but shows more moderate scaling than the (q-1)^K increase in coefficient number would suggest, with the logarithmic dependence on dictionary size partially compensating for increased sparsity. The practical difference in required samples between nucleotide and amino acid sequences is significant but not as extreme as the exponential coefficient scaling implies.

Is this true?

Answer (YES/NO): NO